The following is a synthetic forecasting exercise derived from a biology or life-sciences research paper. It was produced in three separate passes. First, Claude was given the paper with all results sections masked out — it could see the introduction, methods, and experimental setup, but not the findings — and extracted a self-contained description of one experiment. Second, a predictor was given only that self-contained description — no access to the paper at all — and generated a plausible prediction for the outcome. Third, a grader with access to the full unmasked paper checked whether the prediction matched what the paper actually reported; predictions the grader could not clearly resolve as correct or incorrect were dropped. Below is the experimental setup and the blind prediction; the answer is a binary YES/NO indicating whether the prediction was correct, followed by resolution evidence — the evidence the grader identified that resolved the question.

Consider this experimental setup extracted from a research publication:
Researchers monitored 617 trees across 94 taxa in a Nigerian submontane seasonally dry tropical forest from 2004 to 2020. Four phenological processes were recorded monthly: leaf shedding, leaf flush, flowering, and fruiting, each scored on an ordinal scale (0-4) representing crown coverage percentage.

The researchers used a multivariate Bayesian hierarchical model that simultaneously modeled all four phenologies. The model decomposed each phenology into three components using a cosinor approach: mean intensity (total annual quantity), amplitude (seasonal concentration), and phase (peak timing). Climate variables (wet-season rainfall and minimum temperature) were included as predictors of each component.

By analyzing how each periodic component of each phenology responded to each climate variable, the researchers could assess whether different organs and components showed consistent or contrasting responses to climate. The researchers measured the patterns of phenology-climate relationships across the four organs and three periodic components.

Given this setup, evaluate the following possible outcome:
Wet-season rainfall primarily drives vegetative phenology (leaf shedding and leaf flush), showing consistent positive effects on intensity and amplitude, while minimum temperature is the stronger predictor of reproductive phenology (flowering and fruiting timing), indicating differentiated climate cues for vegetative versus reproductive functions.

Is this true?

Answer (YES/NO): NO